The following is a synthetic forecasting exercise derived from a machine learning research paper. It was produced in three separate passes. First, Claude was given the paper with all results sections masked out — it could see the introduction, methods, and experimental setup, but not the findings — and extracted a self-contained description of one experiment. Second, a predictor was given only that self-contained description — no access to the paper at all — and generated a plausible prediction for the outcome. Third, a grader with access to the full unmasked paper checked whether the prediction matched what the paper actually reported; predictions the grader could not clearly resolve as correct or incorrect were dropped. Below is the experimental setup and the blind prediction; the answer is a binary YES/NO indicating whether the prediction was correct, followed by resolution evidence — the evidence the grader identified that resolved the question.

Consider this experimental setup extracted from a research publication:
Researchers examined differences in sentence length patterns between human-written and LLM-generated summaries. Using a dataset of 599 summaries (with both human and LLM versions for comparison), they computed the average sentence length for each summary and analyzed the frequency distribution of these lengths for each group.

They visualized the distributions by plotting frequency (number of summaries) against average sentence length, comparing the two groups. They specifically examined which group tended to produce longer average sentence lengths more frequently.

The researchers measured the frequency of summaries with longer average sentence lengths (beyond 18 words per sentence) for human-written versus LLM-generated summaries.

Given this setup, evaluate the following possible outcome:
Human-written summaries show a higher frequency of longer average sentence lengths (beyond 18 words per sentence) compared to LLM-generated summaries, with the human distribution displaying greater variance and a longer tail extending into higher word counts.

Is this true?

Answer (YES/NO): NO